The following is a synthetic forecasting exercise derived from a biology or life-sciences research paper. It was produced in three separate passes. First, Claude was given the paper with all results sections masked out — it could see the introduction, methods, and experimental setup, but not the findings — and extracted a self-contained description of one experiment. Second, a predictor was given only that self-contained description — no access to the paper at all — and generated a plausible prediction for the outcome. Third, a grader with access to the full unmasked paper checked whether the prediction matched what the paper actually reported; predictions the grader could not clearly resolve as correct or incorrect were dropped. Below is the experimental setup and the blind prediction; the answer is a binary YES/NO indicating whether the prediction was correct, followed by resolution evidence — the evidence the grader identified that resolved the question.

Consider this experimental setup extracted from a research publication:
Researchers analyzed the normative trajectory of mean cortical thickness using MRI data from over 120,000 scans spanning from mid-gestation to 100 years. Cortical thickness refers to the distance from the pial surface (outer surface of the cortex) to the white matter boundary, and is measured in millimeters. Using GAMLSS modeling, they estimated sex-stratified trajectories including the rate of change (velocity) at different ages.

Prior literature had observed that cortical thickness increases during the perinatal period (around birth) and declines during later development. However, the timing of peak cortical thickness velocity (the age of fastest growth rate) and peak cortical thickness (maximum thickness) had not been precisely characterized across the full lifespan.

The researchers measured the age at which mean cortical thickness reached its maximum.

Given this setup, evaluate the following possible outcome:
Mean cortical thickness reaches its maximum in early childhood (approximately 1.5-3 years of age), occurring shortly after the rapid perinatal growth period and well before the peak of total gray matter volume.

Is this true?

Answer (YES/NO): YES